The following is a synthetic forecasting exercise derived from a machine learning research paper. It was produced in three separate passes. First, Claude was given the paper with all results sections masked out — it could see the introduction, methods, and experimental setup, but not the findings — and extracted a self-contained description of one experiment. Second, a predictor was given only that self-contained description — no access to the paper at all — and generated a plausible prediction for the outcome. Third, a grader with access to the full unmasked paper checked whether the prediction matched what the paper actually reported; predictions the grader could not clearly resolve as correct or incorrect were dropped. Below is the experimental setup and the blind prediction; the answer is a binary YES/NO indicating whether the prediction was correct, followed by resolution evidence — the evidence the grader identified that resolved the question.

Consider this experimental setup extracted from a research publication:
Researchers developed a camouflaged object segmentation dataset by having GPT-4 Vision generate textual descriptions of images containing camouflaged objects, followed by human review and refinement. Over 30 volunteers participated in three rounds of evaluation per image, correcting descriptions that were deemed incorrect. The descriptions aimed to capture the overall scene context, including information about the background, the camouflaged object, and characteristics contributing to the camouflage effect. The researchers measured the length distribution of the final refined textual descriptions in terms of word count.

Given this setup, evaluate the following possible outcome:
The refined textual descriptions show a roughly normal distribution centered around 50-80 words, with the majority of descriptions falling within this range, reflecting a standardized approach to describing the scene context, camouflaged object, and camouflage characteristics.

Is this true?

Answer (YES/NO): NO